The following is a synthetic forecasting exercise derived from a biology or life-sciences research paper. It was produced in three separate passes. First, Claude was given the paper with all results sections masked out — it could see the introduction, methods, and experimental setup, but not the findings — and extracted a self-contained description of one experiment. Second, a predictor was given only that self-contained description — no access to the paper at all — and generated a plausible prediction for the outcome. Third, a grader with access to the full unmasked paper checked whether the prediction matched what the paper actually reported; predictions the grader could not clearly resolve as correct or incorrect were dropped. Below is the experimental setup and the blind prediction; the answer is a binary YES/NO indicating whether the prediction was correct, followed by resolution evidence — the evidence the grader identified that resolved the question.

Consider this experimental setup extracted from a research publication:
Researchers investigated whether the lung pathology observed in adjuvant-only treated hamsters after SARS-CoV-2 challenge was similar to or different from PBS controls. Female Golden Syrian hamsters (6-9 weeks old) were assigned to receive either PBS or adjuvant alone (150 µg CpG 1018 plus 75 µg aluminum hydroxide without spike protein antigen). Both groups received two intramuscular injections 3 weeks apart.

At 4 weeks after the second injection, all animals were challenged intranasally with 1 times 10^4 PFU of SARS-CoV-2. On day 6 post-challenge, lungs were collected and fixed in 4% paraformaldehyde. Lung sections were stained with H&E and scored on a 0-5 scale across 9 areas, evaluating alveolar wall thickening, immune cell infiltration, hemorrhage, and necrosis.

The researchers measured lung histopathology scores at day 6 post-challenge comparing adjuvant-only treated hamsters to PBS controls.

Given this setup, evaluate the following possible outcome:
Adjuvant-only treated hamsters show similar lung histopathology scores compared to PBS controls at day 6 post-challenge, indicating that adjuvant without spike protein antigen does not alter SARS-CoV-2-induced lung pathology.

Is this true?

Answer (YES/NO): YES